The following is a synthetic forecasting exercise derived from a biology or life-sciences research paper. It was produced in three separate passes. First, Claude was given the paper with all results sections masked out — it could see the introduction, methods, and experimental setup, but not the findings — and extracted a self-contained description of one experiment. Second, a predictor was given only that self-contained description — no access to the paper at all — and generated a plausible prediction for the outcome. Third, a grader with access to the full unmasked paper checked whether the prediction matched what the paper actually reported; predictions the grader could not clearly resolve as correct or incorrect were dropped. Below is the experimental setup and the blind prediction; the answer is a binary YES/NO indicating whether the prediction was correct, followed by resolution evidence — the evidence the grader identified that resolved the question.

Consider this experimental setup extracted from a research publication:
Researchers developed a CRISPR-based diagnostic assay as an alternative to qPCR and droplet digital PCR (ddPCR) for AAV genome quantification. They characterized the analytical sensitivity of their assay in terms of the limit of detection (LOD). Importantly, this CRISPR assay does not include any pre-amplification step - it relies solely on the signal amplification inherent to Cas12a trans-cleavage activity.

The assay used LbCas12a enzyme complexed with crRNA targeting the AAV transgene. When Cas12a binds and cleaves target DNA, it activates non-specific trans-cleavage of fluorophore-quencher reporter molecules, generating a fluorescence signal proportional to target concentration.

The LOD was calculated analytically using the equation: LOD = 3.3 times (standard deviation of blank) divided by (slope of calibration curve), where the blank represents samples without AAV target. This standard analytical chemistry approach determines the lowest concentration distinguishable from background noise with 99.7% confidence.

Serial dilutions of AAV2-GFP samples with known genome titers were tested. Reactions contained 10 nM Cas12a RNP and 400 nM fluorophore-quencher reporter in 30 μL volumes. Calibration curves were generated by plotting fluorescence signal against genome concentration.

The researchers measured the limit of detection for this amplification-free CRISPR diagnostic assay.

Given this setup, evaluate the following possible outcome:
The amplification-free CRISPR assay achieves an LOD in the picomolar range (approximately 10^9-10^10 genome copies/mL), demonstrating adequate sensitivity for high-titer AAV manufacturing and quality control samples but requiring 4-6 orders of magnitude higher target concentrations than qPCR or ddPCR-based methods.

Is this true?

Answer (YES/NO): NO